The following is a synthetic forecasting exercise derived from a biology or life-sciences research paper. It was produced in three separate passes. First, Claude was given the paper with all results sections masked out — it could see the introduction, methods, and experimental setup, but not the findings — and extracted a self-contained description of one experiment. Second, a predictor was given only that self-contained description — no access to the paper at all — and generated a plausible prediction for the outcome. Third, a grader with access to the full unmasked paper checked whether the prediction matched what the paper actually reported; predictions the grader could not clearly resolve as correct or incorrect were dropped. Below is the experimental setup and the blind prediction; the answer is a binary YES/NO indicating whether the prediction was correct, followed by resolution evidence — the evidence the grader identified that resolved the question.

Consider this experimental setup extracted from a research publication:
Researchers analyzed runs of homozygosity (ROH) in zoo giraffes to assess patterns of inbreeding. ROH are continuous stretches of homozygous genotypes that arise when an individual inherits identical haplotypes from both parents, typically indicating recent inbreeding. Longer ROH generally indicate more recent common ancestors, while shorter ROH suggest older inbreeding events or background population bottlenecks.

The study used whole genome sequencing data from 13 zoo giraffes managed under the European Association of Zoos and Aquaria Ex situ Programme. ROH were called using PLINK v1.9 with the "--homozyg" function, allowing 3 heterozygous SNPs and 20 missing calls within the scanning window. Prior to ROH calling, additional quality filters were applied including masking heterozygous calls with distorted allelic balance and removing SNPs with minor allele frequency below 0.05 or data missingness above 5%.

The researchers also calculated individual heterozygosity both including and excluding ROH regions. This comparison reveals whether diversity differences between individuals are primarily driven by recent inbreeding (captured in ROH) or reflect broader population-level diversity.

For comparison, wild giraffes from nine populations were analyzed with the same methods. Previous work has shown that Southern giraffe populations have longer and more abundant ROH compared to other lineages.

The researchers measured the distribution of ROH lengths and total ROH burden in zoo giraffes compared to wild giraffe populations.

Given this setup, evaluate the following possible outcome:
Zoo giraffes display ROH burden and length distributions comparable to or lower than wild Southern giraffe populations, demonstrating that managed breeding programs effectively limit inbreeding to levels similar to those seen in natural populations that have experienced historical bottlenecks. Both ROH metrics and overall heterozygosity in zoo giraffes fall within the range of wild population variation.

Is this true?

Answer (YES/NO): NO